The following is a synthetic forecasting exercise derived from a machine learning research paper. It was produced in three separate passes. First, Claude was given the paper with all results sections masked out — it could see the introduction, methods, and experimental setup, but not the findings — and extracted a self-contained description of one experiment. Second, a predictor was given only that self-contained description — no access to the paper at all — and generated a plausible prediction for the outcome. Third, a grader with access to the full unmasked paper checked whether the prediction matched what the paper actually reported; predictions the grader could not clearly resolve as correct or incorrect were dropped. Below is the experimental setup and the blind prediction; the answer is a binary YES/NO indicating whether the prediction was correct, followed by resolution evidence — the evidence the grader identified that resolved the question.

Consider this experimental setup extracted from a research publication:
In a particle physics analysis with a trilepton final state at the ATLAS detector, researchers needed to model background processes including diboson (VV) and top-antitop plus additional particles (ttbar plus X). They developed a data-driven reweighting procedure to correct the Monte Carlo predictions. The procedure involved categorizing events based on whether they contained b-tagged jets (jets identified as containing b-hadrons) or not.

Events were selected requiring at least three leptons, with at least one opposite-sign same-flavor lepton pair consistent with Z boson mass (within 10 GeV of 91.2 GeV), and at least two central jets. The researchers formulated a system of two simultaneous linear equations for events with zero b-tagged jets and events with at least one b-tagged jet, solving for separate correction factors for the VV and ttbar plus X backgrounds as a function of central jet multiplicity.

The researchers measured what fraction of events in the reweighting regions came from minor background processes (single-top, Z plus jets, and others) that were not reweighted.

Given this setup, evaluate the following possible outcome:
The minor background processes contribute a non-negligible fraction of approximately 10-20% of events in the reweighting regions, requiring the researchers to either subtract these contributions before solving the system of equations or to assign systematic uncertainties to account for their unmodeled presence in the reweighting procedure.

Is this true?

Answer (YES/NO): NO